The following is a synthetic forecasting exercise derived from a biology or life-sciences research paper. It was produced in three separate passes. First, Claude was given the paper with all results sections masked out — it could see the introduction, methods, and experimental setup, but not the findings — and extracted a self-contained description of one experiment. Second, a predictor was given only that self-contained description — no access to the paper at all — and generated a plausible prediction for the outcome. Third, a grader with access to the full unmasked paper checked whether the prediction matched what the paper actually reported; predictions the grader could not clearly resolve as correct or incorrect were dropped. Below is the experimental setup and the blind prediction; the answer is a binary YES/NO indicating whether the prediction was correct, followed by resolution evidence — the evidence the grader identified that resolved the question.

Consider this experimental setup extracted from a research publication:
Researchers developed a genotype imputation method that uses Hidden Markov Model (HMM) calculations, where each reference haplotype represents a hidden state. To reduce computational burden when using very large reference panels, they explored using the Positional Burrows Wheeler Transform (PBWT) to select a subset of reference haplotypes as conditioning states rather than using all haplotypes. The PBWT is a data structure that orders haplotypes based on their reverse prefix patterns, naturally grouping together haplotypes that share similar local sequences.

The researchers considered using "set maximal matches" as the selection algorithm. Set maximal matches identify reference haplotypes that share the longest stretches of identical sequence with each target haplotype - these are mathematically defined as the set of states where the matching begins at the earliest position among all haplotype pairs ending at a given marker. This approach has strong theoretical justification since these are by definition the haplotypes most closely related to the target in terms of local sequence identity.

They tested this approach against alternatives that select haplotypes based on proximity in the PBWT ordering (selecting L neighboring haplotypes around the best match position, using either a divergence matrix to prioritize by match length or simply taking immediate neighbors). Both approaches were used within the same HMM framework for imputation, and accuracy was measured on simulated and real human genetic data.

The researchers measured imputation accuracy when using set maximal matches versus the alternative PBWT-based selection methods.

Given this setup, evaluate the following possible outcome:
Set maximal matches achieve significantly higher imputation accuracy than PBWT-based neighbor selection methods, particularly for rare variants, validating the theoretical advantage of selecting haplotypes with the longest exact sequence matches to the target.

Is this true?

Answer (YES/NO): NO